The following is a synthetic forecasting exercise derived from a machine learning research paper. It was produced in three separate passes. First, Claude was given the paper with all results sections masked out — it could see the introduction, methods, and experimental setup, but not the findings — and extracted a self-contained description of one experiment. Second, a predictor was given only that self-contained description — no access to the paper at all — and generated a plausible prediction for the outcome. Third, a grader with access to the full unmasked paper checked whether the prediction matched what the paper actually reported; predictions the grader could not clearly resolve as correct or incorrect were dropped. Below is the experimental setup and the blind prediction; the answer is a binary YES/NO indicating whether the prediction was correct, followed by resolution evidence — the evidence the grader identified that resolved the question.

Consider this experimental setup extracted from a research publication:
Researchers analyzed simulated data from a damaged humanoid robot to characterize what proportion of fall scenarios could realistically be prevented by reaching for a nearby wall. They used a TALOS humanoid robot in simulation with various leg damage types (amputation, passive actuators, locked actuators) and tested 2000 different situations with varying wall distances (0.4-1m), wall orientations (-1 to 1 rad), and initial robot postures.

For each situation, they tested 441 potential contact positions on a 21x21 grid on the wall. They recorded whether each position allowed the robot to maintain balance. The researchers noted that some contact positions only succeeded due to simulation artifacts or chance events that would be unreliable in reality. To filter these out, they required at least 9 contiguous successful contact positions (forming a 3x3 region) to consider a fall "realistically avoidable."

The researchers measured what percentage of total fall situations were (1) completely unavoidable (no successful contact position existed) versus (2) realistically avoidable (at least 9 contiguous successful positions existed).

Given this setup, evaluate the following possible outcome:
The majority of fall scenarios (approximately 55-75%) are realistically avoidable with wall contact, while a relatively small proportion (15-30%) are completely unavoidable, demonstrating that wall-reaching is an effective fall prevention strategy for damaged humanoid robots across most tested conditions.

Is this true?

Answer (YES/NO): NO